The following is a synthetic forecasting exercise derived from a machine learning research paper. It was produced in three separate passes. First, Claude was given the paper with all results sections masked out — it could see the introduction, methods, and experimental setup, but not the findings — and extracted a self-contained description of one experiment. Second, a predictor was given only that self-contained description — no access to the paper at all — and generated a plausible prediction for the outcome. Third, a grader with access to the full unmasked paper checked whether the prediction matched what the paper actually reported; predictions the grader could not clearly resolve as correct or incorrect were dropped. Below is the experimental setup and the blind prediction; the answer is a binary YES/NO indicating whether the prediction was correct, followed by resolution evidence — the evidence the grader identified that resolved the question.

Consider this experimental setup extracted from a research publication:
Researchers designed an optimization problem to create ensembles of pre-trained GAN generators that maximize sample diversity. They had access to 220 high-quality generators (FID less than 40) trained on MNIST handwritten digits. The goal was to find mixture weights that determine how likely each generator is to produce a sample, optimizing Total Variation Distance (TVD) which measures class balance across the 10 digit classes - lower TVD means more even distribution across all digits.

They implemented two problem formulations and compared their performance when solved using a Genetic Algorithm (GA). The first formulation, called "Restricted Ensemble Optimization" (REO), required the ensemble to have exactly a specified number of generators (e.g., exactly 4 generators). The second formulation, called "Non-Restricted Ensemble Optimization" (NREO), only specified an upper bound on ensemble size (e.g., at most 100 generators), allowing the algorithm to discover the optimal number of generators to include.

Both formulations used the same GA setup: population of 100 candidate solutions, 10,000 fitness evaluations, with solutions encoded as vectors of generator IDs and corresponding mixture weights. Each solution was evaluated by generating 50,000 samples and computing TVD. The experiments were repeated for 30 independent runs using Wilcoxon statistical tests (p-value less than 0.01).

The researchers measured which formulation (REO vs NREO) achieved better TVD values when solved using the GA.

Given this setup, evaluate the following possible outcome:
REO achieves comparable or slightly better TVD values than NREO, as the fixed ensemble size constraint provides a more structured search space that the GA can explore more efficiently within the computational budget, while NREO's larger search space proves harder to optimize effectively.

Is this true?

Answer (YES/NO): NO